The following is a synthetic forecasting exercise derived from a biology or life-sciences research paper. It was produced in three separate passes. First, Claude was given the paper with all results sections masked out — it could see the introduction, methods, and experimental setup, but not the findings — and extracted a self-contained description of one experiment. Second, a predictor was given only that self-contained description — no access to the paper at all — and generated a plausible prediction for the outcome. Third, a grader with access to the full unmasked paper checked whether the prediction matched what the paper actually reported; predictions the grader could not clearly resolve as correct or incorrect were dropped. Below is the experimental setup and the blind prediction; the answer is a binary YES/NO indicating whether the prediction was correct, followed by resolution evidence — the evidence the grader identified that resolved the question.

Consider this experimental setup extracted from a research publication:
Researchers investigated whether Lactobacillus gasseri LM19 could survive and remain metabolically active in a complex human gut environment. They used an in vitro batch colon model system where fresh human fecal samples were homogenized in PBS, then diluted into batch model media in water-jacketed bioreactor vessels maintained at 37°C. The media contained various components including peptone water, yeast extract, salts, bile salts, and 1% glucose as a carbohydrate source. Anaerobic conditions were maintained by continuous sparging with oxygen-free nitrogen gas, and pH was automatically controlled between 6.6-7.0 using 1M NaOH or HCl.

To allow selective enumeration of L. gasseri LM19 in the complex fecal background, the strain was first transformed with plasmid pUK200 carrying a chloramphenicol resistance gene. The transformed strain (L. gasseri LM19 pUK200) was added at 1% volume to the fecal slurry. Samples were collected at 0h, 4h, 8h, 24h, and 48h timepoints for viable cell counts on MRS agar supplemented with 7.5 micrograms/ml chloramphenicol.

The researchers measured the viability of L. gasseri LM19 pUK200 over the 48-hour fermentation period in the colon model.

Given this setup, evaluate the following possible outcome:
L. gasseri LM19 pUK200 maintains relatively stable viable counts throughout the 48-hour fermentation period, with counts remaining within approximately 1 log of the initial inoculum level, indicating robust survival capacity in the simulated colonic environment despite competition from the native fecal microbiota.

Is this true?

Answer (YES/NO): NO